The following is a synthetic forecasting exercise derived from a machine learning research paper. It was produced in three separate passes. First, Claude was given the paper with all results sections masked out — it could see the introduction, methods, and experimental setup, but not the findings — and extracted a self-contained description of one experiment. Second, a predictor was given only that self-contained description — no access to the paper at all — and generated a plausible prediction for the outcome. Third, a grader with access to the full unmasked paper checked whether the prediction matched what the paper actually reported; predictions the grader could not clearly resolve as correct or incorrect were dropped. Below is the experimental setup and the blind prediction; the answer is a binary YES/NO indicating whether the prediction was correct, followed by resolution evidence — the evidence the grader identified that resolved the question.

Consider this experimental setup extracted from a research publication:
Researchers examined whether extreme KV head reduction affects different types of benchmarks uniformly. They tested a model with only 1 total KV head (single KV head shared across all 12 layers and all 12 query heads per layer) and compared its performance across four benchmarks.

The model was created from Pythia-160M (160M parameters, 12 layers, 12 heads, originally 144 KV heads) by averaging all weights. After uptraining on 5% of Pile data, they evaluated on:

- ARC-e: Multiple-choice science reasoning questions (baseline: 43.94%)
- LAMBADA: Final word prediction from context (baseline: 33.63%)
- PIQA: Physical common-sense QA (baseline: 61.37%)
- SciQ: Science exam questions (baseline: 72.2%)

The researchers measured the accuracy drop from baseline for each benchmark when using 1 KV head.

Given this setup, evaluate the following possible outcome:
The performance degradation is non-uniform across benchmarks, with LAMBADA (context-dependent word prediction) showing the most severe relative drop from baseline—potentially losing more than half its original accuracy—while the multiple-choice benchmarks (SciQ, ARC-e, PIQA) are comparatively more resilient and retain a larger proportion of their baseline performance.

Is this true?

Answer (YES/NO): YES